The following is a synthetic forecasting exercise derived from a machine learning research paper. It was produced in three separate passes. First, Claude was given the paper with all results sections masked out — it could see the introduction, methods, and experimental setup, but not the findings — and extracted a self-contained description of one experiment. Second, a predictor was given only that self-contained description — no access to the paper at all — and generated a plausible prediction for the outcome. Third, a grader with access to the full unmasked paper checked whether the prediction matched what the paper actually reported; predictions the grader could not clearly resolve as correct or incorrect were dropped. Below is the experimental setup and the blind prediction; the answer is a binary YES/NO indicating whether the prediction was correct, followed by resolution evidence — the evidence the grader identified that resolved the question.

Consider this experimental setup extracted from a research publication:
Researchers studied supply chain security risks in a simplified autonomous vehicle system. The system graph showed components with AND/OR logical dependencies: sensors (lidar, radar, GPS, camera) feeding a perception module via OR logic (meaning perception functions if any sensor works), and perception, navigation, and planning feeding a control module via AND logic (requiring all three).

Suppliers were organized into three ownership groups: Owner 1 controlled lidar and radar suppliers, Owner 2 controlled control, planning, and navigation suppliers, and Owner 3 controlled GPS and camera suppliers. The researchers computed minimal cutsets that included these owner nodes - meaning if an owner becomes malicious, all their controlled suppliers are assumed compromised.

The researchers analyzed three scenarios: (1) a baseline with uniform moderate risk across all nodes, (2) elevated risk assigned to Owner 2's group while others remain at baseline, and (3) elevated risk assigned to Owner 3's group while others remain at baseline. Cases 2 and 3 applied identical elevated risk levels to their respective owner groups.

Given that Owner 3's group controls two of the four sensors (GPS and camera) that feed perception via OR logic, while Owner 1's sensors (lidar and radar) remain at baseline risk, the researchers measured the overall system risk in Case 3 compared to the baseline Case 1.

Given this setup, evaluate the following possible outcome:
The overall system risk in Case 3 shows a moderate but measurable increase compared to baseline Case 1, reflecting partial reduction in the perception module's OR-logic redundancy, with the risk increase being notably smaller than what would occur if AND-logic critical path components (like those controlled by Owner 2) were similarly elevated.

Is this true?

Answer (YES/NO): NO